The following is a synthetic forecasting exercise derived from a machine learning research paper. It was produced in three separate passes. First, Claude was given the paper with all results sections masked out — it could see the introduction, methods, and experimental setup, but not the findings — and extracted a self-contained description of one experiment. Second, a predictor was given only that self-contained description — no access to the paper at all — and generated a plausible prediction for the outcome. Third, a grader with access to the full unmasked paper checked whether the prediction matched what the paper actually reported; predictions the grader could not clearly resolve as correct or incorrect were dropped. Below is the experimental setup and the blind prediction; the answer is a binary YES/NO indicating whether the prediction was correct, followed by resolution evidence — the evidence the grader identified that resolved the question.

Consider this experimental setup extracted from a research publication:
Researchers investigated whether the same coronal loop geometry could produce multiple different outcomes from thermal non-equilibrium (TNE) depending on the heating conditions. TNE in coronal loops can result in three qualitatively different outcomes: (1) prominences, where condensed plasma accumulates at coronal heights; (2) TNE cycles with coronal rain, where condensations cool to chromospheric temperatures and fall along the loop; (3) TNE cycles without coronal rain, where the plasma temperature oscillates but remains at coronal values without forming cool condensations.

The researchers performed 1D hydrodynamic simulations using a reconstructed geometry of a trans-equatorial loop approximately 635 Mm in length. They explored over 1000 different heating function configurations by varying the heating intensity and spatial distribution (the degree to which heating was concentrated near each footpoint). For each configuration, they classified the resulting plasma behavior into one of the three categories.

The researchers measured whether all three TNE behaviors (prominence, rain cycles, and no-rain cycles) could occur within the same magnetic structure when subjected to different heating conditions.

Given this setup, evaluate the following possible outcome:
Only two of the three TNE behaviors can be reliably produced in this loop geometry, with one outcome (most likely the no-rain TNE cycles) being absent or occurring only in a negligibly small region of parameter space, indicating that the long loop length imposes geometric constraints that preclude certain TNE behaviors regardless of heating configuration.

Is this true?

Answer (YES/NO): NO